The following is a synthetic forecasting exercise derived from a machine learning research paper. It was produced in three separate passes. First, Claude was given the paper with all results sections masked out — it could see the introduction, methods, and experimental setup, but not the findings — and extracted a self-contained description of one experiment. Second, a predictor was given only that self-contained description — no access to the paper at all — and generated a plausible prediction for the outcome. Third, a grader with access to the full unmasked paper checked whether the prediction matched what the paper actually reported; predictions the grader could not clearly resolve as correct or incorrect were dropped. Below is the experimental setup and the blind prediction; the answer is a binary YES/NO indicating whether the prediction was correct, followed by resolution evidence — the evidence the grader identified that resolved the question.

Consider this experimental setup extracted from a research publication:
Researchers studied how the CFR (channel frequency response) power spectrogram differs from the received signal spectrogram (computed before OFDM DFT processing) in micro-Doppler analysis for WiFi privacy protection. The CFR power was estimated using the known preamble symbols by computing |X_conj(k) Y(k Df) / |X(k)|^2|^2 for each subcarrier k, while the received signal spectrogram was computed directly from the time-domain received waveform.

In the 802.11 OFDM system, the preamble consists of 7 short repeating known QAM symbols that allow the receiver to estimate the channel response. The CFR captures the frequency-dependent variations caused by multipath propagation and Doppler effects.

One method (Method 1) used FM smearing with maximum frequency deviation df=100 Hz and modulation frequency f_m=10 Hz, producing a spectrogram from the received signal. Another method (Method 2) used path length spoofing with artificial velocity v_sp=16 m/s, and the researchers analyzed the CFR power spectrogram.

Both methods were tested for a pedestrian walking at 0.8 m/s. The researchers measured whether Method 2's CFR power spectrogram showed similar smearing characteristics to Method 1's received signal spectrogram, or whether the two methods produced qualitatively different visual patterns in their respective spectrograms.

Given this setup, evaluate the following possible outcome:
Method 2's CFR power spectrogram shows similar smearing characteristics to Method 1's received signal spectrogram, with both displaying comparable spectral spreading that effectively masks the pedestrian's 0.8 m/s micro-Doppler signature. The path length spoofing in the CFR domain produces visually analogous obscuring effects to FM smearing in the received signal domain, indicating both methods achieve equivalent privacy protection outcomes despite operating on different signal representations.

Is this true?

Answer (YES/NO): NO